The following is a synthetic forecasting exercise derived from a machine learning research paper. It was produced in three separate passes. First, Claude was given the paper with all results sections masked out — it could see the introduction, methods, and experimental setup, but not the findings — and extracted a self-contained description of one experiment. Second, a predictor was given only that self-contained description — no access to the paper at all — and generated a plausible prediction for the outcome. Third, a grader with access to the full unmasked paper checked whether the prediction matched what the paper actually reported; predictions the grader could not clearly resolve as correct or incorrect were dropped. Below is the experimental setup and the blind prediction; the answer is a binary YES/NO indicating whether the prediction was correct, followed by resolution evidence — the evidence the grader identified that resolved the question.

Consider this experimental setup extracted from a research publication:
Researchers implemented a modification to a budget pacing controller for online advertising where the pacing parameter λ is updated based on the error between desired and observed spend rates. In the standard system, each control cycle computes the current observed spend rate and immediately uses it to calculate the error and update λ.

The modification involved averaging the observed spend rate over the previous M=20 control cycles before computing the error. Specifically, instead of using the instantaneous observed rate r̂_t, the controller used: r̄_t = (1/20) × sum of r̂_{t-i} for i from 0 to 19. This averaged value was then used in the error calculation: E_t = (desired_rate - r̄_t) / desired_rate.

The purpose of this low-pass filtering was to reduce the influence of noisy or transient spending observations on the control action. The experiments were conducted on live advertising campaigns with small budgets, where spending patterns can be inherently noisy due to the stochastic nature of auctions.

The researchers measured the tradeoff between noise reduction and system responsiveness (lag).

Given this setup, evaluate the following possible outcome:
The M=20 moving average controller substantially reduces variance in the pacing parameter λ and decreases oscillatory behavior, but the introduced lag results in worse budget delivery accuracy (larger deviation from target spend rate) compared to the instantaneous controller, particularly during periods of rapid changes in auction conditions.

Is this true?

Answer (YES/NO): NO